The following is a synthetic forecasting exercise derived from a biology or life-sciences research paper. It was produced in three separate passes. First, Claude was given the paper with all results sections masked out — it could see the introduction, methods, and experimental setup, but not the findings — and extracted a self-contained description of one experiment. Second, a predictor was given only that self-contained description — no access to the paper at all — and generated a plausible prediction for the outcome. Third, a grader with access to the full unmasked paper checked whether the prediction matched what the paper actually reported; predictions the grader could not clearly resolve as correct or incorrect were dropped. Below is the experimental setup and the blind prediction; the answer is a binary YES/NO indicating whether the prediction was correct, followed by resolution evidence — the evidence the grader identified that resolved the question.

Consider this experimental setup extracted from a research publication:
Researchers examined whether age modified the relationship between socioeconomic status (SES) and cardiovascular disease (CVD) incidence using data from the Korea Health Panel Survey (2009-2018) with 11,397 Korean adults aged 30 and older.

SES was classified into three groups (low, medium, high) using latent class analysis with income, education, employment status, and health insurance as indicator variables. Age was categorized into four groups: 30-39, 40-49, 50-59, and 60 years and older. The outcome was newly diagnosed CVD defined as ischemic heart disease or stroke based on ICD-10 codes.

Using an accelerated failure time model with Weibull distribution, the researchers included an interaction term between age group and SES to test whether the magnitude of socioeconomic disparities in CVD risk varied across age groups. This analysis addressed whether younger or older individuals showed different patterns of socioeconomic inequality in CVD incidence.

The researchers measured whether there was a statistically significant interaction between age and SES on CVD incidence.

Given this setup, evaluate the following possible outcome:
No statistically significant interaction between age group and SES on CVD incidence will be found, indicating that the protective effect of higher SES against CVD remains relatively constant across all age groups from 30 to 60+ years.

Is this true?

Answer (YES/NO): YES